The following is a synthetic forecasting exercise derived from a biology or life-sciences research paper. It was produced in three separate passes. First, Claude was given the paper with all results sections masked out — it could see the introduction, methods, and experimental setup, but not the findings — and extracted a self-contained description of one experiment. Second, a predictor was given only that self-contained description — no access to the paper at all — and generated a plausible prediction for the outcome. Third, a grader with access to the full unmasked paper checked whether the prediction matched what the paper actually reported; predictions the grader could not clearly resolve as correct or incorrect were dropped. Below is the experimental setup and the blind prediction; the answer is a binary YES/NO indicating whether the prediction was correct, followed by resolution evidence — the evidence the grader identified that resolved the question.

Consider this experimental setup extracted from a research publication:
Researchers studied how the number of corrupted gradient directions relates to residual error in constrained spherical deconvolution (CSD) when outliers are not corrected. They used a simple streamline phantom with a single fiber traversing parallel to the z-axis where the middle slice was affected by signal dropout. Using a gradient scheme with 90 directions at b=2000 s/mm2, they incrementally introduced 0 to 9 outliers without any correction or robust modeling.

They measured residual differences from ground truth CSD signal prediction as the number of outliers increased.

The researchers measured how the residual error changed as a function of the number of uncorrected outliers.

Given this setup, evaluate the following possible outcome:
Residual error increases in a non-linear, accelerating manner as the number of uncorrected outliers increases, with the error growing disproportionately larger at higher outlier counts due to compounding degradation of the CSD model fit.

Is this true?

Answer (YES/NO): NO